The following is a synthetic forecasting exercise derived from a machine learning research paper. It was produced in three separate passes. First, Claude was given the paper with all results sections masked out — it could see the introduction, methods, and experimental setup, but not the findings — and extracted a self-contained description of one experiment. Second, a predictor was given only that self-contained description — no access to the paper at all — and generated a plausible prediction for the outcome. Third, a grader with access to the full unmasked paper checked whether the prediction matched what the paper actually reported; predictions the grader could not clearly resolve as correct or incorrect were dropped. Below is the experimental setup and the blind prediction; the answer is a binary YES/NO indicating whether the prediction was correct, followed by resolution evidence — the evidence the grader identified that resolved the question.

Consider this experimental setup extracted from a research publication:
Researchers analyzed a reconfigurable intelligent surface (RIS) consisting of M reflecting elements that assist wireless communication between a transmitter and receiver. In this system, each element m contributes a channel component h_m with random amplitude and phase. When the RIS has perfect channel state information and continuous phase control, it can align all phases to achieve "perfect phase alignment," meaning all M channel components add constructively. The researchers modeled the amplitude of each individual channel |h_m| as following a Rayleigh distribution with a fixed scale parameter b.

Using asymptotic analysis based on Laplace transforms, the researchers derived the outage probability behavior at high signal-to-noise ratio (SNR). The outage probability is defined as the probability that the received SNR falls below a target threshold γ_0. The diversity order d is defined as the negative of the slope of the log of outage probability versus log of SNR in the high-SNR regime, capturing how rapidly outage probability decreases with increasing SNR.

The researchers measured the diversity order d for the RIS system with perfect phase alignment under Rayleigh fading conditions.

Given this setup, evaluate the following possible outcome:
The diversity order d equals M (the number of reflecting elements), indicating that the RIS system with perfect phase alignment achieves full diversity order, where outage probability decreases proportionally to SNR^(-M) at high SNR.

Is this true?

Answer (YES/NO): YES